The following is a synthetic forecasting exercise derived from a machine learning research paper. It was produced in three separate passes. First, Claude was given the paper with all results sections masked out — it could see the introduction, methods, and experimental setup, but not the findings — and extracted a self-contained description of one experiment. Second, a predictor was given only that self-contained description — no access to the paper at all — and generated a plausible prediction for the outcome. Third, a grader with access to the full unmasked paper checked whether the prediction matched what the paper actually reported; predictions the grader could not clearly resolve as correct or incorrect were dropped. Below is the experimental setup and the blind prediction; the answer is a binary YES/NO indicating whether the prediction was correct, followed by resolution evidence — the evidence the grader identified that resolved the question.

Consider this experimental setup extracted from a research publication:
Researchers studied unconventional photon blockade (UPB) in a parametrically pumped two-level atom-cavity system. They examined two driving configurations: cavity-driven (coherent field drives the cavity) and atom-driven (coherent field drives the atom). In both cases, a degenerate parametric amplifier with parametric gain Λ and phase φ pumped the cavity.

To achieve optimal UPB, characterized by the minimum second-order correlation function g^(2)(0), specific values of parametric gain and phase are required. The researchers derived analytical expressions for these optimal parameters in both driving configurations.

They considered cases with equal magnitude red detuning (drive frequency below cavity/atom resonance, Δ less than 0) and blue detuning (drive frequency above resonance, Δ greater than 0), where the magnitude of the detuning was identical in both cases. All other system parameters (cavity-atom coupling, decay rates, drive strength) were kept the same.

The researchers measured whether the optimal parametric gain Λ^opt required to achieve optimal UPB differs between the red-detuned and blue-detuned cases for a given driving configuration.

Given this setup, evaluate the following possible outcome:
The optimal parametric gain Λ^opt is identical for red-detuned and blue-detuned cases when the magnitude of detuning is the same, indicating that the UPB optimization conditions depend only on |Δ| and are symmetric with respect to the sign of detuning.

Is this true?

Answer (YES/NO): YES